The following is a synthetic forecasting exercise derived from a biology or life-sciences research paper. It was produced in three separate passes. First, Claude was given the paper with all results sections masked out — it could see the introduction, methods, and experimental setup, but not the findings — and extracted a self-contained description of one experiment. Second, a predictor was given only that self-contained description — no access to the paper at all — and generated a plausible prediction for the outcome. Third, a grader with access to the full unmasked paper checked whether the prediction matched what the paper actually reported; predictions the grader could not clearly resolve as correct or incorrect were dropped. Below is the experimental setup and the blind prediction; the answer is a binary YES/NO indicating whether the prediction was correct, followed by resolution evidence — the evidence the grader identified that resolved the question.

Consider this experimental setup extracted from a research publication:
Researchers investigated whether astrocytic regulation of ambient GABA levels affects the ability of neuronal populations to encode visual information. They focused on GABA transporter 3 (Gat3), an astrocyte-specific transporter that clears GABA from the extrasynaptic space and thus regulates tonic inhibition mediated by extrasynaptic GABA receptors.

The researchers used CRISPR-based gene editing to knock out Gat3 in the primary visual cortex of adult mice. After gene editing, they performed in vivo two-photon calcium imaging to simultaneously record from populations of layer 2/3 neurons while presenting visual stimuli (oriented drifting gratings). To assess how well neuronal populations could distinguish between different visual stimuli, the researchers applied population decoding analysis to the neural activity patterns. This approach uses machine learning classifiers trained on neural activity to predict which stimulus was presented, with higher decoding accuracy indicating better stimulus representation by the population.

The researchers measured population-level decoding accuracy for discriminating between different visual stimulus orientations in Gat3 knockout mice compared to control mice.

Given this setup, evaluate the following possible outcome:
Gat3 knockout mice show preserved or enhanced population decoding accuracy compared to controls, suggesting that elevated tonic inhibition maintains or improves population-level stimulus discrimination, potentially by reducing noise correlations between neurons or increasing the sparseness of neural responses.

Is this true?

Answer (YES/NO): NO